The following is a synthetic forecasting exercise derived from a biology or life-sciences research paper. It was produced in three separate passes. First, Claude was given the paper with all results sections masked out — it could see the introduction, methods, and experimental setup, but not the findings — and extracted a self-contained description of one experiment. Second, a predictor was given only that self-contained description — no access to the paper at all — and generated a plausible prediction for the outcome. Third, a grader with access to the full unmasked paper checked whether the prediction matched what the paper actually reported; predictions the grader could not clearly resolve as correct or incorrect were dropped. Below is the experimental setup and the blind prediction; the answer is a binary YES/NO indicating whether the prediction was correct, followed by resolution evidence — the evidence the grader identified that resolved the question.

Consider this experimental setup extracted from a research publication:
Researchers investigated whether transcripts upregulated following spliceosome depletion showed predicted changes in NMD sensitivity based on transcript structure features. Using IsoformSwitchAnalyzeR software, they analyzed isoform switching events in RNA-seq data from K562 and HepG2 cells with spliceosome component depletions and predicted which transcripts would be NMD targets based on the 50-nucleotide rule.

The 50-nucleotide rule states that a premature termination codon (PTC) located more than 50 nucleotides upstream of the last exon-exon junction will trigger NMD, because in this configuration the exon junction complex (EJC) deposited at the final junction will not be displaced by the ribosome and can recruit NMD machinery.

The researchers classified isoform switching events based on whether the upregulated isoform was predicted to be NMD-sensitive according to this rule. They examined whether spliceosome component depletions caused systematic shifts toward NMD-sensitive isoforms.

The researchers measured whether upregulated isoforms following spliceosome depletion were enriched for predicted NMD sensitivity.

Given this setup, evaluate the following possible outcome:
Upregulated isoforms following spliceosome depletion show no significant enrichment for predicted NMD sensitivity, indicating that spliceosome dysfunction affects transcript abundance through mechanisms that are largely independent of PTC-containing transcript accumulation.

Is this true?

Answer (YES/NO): NO